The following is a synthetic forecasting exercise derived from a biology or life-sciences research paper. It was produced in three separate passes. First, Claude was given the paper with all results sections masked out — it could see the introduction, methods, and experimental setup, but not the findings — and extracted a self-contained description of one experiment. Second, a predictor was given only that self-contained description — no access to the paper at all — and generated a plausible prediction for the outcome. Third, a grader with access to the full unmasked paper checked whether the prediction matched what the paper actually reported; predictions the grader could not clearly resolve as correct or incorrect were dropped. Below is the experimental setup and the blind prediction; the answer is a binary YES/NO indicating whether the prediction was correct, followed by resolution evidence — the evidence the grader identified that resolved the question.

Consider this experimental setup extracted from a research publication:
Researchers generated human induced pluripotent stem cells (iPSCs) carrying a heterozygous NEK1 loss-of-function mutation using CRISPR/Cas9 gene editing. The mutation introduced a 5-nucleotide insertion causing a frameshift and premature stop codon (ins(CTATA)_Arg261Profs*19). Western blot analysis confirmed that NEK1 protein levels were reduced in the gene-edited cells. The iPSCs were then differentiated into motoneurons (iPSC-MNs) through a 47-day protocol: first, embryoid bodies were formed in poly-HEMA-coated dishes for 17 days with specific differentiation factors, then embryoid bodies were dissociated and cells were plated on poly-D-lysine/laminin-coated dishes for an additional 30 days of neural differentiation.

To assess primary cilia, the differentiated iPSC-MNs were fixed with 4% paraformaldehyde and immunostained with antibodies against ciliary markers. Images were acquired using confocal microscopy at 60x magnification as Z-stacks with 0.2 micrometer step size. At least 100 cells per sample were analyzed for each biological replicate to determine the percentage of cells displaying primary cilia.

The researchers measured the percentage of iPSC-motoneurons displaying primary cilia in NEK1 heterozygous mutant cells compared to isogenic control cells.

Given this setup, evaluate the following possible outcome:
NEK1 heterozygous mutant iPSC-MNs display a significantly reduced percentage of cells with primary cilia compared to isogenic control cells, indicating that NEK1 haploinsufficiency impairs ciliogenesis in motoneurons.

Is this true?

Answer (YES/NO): YES